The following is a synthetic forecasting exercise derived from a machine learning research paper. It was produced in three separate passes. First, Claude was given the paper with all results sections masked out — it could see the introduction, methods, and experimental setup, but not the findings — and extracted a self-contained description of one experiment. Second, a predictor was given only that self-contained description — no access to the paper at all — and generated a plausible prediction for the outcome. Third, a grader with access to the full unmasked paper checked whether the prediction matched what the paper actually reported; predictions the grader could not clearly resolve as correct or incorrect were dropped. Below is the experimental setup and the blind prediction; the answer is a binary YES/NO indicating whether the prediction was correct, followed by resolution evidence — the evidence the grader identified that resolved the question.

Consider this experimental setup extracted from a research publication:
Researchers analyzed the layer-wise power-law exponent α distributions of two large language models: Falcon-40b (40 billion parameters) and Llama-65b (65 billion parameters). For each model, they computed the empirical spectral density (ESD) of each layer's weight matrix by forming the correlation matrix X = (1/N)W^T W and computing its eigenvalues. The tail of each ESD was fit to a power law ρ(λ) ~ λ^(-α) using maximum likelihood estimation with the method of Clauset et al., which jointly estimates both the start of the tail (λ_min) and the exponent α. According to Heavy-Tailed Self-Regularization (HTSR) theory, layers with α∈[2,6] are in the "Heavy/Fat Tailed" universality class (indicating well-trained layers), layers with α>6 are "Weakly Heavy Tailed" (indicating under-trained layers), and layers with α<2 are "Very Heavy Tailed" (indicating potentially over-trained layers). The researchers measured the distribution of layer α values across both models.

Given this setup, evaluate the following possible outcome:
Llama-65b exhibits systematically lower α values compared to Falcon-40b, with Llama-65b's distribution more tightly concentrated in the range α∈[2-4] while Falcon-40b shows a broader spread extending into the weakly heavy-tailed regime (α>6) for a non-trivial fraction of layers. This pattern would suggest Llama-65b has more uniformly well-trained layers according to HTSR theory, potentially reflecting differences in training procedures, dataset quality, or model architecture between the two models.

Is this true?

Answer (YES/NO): NO